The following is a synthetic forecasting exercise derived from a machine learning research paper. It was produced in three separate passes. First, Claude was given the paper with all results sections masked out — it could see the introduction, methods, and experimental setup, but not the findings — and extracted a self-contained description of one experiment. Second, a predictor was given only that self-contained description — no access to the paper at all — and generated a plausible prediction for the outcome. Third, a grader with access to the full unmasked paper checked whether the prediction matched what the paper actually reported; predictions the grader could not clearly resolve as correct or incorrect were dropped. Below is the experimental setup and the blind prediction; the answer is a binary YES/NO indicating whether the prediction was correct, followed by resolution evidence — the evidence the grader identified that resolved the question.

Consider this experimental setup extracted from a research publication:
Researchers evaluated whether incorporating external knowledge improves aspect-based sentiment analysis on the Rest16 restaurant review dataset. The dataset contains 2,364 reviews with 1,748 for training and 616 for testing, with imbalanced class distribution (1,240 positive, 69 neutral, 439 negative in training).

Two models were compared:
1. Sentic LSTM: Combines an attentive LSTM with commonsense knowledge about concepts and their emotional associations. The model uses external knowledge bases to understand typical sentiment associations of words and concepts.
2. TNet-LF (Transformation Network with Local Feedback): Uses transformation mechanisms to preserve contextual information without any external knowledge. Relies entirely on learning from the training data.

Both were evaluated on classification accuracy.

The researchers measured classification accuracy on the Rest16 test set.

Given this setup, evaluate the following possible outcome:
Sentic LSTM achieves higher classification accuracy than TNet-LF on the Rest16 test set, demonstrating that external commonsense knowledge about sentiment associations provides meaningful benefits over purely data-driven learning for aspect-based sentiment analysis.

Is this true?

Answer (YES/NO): NO